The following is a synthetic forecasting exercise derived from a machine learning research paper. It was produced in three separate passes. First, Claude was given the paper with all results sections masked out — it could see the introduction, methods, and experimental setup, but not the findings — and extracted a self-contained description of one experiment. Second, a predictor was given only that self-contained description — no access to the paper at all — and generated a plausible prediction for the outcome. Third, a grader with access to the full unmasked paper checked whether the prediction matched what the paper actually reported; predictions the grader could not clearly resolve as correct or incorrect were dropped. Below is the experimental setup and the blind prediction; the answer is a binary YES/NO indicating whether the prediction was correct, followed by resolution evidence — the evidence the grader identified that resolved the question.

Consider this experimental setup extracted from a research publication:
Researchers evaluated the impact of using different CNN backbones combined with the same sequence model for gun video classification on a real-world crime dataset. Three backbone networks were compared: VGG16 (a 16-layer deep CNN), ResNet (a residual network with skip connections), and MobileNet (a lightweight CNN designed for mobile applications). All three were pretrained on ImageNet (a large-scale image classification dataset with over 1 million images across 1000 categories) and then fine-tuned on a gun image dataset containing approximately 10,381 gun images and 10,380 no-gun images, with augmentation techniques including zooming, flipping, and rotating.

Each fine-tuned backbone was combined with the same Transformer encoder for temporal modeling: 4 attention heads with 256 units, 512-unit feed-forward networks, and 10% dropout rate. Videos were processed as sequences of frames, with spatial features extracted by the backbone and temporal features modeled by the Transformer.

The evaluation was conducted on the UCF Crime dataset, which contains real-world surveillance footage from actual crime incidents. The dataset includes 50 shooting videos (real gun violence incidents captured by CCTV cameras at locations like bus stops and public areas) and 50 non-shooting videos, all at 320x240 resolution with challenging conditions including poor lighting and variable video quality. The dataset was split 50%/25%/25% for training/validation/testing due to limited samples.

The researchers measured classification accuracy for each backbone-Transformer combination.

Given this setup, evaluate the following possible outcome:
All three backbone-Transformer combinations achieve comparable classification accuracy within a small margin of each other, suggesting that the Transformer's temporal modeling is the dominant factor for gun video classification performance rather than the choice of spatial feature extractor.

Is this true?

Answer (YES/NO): NO